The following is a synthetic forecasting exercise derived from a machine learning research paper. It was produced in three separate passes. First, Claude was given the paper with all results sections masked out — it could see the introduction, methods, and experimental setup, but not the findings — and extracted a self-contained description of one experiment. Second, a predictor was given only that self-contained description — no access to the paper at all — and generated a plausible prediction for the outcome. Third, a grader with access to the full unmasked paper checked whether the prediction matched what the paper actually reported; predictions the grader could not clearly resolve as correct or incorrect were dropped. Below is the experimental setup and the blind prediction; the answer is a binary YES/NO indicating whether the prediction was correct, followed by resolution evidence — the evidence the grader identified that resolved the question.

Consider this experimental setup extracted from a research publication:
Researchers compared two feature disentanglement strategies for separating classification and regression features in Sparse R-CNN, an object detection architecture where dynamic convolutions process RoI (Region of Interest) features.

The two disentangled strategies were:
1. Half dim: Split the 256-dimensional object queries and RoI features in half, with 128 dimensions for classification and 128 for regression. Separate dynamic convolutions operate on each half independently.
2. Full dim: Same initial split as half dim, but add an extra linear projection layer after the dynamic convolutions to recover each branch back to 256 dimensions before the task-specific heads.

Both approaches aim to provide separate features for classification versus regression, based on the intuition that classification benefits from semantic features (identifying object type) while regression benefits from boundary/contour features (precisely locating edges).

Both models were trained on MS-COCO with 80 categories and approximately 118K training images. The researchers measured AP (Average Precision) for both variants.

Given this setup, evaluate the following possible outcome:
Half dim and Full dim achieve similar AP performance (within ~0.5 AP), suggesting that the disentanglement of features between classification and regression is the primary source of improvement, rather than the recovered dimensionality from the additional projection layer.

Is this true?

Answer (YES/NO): NO